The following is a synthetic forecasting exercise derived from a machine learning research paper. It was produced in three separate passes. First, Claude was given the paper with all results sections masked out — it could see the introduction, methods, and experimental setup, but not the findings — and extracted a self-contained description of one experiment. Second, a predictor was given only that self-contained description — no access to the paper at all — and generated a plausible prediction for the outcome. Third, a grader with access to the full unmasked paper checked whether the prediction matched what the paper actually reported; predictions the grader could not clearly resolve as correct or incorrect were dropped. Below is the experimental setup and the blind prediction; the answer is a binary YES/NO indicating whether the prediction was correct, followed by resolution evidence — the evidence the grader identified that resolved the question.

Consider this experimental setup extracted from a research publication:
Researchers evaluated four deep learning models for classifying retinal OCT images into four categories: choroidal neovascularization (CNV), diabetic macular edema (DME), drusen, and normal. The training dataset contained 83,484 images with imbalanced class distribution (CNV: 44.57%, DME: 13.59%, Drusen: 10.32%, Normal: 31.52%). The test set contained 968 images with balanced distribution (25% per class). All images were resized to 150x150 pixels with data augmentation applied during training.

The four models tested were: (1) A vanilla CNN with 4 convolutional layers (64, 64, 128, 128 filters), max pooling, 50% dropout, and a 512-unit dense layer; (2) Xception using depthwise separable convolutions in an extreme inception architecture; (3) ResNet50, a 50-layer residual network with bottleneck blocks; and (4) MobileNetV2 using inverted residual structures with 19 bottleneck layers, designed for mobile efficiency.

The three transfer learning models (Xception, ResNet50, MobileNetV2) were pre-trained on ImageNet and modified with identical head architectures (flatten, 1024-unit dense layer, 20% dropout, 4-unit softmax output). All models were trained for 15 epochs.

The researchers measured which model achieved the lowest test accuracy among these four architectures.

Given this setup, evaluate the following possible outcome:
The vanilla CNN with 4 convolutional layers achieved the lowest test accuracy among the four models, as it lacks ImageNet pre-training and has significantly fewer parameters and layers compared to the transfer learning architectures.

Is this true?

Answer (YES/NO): NO